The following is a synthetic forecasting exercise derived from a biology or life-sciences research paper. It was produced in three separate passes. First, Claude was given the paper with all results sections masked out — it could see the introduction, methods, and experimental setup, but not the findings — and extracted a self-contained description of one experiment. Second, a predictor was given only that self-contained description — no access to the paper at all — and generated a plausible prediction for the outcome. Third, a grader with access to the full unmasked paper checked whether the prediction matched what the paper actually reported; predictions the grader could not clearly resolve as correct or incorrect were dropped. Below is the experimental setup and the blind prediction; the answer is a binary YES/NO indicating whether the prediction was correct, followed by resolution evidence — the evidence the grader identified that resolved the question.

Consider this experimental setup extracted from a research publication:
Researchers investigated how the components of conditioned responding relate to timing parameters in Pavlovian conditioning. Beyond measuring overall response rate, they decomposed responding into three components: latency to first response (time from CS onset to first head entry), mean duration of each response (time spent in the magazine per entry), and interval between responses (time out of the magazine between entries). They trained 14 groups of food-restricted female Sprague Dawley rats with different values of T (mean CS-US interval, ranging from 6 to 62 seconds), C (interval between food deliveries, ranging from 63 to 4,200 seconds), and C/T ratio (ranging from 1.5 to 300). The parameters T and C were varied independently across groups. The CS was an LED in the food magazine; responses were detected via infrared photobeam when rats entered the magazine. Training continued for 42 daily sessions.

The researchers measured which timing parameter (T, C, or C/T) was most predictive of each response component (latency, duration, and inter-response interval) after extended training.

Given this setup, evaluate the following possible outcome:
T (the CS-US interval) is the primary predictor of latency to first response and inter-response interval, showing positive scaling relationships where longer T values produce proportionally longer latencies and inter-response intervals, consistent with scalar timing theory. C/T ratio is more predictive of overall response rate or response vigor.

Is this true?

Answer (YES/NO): NO